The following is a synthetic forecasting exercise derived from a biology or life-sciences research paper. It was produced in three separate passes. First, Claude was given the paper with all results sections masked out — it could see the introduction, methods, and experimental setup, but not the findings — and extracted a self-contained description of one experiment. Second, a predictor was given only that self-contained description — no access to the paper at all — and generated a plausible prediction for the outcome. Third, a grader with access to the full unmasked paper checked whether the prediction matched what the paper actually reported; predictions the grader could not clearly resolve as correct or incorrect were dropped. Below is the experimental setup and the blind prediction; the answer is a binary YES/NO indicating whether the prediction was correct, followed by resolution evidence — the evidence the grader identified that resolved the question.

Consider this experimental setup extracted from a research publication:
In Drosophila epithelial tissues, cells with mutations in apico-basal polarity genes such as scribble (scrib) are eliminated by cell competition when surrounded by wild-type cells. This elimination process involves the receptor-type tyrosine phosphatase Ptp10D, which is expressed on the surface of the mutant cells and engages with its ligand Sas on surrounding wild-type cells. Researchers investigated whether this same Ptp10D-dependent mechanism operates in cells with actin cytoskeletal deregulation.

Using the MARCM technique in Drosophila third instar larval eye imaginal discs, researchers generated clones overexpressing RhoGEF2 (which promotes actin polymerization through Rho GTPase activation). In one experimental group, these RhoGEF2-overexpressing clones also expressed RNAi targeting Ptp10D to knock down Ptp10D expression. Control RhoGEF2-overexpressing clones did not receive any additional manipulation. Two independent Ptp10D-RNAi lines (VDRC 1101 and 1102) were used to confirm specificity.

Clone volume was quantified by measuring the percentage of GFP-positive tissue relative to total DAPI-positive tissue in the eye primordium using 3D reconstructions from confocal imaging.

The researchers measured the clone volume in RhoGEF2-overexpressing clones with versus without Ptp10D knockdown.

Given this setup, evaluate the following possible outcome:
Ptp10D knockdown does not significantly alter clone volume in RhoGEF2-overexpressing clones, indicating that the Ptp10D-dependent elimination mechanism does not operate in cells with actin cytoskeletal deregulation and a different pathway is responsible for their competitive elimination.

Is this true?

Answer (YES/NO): NO